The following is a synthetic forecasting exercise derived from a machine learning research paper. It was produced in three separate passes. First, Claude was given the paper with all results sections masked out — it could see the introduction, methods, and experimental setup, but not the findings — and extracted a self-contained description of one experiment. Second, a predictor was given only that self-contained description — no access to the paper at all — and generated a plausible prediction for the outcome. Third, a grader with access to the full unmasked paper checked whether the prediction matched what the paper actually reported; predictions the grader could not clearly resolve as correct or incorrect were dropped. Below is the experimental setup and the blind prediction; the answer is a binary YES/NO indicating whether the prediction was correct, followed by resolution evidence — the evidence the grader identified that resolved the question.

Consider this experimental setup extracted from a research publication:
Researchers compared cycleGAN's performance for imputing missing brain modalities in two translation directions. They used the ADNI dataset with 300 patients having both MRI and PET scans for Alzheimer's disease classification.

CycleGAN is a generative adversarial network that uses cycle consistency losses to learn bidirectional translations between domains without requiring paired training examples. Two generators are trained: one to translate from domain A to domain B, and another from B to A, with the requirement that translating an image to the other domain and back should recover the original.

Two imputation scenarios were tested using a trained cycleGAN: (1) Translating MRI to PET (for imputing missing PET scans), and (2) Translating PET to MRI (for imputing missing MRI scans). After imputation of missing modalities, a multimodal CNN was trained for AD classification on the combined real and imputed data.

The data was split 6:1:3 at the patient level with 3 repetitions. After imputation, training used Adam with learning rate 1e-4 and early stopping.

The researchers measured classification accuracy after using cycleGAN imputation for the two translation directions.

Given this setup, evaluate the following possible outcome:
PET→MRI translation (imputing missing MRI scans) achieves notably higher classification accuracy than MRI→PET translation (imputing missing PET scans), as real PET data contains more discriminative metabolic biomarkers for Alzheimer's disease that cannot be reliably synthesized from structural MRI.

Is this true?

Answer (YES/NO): NO